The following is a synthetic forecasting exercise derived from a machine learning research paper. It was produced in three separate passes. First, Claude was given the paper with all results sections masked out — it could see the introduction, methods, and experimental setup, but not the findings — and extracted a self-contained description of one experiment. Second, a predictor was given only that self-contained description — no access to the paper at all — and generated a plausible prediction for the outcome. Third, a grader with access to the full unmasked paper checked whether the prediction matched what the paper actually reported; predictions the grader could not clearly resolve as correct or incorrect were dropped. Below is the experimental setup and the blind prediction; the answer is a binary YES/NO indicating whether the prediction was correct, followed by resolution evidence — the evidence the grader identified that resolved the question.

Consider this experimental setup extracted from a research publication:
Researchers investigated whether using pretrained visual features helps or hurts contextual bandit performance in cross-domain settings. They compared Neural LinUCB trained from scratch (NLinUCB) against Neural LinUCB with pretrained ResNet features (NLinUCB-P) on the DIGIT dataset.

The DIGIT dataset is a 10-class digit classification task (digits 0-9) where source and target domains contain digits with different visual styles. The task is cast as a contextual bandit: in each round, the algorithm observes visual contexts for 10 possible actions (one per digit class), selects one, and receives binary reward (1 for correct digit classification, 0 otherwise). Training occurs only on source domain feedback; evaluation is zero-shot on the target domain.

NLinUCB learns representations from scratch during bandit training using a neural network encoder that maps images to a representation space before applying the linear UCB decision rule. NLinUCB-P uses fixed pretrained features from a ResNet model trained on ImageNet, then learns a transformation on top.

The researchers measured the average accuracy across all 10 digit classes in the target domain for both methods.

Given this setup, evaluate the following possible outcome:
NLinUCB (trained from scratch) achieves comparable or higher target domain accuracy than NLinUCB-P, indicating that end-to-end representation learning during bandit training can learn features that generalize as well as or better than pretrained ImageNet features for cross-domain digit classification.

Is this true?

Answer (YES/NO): YES